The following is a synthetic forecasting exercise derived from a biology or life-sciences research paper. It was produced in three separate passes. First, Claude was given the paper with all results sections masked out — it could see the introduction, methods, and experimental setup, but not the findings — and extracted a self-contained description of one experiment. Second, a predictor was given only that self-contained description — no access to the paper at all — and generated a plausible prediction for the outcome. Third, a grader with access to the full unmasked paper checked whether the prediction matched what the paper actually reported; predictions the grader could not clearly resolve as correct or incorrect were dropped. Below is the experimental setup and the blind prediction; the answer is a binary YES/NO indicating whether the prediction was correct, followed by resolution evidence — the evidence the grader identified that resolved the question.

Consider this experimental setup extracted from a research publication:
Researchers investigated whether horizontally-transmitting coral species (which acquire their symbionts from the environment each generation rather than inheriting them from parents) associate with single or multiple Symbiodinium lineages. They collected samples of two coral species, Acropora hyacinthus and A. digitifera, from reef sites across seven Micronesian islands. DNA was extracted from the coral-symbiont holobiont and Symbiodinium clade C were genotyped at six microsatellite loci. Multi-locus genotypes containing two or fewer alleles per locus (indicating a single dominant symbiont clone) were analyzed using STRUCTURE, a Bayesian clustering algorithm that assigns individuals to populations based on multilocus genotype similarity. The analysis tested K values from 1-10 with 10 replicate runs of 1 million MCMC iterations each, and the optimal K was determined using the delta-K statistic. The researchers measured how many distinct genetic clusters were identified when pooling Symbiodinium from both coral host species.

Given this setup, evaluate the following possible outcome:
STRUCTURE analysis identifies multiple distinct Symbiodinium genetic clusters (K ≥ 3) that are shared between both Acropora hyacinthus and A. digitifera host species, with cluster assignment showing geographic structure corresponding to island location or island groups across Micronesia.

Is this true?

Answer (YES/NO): NO